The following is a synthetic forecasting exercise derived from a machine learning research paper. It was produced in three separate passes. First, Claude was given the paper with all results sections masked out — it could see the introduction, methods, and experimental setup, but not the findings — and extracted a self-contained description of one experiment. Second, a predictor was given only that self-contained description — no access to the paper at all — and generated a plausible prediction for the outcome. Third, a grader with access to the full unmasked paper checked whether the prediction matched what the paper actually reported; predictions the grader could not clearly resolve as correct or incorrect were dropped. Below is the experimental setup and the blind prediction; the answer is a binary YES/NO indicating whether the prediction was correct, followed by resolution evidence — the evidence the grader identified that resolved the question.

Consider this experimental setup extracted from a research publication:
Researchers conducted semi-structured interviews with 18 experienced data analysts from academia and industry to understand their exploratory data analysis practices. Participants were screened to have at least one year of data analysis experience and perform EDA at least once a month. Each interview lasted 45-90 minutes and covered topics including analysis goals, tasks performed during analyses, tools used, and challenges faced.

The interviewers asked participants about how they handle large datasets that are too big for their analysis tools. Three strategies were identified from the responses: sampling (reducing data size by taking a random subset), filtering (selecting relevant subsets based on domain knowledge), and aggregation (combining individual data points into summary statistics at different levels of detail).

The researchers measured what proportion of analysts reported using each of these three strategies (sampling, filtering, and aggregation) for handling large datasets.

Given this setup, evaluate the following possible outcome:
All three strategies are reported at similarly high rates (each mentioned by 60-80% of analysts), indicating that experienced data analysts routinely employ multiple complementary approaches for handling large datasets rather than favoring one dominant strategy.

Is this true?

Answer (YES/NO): NO